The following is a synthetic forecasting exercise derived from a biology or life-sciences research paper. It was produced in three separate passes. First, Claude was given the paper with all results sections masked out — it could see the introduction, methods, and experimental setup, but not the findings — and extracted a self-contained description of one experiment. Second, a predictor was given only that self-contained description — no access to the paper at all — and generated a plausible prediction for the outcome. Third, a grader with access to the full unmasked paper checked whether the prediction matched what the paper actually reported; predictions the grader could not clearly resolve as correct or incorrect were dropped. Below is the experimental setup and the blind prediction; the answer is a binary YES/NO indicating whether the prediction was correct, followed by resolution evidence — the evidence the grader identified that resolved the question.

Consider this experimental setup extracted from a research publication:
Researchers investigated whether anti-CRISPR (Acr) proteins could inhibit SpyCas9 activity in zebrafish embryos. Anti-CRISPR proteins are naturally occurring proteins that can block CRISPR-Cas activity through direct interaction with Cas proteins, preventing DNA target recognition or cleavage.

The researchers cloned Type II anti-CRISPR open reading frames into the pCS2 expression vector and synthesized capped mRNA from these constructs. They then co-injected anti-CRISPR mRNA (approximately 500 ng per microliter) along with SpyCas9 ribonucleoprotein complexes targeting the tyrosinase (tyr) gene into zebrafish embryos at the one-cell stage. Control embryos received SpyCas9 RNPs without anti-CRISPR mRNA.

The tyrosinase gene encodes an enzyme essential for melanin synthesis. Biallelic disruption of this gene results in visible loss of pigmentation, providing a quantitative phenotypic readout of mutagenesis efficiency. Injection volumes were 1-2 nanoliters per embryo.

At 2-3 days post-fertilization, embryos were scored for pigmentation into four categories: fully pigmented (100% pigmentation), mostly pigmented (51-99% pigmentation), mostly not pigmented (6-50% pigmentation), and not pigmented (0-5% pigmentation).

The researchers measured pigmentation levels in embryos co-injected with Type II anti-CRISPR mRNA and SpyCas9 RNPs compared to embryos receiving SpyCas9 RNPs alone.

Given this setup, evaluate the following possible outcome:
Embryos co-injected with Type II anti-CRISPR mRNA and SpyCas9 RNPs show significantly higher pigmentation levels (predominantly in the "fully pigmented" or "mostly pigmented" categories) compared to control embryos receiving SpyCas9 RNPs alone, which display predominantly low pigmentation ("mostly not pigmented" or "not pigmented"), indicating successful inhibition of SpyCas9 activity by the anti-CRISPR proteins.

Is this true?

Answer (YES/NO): NO